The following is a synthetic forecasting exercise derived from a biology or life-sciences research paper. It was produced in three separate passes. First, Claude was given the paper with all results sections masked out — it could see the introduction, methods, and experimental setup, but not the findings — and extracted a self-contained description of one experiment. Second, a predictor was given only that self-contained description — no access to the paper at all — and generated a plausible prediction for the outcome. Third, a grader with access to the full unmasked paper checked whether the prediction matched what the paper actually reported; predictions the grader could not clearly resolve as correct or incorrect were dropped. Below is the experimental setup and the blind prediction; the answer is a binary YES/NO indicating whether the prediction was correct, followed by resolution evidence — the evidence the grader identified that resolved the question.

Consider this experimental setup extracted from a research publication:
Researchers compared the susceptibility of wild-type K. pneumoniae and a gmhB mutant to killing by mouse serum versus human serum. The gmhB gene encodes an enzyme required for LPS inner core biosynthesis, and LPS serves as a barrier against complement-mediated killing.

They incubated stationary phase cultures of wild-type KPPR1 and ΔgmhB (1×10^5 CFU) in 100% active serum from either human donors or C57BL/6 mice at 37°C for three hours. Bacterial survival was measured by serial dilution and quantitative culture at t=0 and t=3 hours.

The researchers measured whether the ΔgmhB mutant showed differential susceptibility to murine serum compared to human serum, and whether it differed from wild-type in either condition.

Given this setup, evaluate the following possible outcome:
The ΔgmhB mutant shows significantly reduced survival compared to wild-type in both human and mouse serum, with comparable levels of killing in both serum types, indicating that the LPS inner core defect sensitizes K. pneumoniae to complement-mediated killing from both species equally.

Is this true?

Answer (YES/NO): NO